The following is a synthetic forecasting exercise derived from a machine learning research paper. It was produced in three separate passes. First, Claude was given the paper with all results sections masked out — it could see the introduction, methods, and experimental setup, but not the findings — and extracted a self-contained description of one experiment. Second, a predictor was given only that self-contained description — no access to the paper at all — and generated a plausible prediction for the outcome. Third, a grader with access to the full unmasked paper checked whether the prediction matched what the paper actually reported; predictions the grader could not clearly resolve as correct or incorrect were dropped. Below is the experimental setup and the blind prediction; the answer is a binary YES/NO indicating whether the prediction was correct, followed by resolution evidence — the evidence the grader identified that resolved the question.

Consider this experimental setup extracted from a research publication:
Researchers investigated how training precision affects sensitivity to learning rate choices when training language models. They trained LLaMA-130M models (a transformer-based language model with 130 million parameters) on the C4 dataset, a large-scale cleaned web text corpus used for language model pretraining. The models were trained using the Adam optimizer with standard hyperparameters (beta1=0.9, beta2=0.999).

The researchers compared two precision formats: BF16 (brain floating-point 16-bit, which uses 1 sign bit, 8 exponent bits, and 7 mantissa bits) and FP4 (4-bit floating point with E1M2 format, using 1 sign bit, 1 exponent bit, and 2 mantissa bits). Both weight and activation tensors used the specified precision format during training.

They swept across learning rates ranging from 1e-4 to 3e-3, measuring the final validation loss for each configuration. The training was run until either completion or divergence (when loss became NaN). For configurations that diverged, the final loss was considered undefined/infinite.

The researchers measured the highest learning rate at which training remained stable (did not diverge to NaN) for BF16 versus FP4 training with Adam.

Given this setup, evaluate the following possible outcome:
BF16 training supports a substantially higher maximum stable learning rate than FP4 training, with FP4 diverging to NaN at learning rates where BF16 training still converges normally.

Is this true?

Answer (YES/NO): YES